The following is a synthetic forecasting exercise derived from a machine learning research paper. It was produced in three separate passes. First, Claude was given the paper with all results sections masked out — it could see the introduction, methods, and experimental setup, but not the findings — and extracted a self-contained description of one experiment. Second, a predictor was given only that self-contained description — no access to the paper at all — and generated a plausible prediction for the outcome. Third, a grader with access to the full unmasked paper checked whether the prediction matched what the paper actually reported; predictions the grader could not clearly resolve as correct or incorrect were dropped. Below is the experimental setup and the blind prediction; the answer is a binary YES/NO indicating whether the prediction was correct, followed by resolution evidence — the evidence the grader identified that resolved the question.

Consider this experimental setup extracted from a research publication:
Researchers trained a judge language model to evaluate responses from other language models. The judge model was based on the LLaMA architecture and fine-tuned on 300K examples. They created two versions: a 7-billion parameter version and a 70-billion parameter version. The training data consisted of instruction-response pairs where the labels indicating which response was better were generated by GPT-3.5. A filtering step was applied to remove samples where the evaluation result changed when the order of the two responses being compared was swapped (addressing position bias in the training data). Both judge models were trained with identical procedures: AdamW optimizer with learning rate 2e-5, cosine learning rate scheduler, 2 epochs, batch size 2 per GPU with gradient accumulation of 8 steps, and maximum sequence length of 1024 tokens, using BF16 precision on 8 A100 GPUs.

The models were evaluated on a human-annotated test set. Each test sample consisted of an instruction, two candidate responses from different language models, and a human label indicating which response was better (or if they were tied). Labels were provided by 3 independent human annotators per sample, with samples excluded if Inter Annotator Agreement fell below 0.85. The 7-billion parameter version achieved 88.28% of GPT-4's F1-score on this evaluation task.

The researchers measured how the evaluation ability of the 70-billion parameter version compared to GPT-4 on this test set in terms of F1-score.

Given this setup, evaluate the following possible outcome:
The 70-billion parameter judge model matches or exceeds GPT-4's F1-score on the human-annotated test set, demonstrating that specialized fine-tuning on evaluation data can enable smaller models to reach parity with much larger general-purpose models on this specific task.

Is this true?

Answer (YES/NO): YES